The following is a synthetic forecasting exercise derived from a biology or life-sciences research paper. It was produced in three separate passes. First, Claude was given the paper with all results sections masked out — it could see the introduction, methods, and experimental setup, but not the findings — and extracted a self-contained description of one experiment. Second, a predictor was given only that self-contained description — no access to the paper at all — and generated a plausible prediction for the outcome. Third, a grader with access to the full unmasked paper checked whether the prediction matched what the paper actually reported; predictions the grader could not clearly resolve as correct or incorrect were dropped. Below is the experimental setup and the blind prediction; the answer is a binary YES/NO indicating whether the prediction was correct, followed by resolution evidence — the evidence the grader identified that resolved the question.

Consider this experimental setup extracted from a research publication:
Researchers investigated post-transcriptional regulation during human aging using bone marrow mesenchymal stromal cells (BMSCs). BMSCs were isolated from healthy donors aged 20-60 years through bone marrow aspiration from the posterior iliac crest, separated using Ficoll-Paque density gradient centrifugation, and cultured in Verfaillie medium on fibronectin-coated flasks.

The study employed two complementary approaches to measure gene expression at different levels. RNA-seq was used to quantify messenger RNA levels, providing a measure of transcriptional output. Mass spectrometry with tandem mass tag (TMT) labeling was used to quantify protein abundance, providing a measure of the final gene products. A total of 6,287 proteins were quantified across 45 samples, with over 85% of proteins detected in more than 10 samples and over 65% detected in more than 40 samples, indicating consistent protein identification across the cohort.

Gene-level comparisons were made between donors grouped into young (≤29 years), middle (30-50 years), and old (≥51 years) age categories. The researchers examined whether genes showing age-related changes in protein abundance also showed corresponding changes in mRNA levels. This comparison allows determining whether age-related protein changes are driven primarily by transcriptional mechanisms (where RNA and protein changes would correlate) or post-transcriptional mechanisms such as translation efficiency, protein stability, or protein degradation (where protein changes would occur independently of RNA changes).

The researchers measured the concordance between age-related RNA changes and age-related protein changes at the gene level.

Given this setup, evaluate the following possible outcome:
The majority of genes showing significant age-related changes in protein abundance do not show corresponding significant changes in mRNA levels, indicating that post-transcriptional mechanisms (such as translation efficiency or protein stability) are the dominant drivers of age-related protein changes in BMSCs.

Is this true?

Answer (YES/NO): YES